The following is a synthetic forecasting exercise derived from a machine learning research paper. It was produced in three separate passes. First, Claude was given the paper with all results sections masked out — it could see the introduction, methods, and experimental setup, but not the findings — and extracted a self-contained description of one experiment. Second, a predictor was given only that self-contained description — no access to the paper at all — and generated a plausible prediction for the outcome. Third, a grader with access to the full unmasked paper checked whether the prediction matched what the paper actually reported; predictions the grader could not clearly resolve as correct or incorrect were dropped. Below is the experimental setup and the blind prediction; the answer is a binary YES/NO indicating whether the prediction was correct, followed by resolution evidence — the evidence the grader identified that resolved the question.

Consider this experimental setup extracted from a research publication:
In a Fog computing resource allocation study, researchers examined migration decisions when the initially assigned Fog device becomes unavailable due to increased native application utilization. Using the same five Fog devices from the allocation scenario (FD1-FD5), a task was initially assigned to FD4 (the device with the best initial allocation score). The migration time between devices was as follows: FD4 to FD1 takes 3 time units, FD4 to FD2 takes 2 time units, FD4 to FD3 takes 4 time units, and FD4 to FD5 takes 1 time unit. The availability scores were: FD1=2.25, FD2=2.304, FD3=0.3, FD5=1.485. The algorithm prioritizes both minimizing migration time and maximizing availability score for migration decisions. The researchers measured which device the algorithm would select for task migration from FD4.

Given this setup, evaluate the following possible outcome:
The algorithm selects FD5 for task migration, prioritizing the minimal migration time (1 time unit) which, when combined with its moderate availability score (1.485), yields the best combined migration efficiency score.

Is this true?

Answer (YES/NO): NO